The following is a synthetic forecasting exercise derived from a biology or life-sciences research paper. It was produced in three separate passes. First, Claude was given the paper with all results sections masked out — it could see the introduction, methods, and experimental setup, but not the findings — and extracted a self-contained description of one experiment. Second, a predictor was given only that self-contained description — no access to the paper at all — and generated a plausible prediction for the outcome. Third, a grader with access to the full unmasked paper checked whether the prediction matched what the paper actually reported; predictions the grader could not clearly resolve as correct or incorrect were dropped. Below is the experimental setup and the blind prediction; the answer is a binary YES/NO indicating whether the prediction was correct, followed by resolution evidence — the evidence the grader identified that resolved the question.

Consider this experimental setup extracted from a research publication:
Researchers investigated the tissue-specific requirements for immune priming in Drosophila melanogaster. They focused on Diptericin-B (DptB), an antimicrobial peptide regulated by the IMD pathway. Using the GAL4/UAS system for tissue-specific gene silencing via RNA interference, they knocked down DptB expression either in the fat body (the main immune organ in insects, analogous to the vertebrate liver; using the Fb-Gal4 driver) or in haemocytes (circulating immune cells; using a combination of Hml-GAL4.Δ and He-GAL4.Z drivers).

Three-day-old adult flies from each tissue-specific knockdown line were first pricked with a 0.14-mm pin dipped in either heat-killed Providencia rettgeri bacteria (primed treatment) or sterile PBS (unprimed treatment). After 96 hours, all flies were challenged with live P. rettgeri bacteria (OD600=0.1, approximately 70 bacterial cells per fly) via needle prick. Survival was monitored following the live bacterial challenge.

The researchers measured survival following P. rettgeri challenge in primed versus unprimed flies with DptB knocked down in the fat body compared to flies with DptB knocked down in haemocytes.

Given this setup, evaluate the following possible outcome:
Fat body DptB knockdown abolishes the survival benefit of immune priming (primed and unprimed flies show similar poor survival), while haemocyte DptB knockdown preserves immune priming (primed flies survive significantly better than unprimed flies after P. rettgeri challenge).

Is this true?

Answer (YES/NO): YES